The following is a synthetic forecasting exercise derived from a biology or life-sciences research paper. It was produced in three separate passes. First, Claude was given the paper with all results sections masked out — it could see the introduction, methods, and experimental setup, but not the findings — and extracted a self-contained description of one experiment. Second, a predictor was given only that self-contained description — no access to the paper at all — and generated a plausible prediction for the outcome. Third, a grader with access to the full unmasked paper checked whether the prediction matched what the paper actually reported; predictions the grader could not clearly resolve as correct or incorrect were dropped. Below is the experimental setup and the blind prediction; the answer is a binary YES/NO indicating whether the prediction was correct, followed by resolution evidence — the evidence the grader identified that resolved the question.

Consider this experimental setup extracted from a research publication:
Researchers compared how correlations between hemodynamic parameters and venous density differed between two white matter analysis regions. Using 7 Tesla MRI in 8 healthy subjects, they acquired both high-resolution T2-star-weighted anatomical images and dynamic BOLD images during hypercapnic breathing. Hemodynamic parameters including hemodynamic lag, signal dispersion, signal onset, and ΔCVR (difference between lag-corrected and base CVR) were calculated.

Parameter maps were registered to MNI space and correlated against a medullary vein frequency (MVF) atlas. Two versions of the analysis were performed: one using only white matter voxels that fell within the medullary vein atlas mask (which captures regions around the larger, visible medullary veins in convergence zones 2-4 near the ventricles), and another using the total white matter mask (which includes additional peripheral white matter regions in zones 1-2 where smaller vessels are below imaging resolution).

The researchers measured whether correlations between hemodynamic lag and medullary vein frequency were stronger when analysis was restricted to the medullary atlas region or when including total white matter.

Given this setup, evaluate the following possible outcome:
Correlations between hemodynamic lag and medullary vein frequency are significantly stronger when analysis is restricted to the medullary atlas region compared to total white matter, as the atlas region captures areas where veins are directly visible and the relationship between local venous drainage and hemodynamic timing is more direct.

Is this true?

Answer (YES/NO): NO